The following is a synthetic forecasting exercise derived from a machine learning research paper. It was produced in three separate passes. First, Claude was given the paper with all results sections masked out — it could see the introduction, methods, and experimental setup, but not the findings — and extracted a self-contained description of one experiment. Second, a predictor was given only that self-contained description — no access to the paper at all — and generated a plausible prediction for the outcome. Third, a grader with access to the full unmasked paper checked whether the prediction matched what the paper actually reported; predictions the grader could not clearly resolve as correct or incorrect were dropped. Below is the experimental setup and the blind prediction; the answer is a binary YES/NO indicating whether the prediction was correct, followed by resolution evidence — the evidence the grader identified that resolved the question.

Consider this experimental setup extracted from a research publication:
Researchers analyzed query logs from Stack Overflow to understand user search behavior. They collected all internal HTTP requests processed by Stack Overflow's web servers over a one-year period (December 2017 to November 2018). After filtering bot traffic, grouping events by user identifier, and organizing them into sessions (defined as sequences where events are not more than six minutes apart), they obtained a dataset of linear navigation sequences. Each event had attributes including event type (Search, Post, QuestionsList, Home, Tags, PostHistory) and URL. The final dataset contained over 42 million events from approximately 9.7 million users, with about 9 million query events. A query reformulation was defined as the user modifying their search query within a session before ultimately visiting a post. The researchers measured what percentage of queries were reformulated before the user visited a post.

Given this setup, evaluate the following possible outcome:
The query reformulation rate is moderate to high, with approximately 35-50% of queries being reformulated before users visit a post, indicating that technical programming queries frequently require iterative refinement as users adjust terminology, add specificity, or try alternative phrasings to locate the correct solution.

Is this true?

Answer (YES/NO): NO